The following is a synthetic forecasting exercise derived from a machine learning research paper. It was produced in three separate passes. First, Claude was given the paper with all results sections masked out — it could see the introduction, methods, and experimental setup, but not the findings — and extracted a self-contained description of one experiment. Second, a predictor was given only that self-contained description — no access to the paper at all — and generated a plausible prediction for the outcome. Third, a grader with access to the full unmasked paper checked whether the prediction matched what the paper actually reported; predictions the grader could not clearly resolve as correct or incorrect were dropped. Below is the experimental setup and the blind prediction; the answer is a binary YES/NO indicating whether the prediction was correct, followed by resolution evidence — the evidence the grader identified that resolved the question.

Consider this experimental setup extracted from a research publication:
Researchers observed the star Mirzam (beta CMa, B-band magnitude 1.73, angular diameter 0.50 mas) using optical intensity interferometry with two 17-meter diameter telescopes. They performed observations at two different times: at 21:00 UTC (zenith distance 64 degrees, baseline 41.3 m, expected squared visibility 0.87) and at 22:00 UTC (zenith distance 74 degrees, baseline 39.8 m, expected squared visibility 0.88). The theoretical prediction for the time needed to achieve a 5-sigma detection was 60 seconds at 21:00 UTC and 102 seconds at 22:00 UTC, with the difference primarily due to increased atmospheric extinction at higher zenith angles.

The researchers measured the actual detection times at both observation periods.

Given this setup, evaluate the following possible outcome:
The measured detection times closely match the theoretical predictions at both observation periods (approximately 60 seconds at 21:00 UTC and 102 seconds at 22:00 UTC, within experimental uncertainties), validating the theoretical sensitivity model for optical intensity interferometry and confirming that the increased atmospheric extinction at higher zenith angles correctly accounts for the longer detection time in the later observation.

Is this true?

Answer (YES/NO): NO